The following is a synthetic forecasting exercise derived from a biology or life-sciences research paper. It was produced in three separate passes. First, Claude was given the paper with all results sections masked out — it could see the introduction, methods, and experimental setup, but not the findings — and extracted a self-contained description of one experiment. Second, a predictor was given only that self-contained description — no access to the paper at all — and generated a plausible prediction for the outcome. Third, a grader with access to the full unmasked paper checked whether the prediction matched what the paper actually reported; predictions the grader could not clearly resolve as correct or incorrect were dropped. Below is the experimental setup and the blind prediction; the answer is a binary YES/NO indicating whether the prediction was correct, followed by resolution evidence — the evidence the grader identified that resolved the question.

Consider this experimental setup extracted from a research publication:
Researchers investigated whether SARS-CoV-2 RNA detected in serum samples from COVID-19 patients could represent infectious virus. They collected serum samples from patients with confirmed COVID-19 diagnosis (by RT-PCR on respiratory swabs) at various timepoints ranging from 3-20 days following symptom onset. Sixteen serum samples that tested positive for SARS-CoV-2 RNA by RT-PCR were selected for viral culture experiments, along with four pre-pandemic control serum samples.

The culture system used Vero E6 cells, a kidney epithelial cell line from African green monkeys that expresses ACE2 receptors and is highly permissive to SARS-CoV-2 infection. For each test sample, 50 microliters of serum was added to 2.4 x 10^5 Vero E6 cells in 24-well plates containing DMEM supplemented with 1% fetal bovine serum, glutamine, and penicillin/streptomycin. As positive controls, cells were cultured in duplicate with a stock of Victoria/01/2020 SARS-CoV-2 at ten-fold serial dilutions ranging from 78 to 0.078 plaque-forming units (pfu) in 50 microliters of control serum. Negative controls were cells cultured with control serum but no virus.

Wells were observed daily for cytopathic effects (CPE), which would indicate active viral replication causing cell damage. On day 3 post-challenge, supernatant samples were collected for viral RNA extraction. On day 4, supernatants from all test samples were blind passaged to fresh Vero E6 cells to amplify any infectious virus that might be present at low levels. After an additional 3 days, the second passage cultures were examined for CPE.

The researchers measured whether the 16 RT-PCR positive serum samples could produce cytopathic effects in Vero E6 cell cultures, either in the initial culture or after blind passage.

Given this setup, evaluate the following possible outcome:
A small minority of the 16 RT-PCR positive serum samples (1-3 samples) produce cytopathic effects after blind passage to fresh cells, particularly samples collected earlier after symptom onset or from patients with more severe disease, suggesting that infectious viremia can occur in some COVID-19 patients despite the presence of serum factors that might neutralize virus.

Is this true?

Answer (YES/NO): NO